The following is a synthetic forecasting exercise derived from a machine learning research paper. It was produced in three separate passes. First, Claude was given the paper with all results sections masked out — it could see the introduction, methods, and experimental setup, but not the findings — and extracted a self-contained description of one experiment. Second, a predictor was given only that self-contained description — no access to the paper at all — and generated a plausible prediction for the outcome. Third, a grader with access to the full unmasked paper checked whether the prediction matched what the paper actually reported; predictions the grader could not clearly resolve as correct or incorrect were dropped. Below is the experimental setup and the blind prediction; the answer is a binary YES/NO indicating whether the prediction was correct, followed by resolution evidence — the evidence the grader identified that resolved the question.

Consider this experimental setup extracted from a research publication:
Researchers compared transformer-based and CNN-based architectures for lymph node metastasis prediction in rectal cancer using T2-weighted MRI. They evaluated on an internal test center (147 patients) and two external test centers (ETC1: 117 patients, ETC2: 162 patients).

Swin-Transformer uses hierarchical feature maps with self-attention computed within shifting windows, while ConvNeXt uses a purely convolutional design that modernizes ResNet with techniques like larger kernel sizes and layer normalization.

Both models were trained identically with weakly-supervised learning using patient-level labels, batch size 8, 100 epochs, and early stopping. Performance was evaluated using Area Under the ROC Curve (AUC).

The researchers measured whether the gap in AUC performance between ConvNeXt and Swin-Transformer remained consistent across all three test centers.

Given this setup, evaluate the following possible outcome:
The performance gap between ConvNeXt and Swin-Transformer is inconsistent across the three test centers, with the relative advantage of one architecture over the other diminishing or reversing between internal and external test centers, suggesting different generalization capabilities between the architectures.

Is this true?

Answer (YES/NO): YES